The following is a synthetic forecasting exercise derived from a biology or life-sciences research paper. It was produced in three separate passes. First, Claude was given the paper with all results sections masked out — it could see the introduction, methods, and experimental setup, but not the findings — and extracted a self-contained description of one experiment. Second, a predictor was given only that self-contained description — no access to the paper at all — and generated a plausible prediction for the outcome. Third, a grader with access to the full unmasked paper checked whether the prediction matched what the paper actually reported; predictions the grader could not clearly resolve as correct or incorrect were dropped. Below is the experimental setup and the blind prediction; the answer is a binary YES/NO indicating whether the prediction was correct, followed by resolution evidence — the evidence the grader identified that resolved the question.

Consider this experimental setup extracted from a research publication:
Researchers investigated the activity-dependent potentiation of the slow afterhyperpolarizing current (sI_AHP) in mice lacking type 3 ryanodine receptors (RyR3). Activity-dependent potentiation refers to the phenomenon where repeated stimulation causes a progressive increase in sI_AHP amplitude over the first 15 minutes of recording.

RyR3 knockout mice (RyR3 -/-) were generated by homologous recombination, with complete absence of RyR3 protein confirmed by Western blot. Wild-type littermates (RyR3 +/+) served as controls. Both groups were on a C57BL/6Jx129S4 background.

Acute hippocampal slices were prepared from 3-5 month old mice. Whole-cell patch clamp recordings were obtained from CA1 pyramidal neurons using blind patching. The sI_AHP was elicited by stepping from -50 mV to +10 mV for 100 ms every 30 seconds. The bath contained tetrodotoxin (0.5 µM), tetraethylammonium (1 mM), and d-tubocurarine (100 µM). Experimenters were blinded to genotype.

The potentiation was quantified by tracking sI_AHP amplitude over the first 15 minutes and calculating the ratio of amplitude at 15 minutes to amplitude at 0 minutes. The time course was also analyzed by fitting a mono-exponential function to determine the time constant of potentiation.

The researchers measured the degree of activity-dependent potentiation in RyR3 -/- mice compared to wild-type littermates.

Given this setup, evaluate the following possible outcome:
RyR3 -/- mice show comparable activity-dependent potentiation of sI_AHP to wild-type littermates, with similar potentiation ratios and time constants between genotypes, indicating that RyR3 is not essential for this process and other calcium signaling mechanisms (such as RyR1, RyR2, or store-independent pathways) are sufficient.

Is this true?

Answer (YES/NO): NO